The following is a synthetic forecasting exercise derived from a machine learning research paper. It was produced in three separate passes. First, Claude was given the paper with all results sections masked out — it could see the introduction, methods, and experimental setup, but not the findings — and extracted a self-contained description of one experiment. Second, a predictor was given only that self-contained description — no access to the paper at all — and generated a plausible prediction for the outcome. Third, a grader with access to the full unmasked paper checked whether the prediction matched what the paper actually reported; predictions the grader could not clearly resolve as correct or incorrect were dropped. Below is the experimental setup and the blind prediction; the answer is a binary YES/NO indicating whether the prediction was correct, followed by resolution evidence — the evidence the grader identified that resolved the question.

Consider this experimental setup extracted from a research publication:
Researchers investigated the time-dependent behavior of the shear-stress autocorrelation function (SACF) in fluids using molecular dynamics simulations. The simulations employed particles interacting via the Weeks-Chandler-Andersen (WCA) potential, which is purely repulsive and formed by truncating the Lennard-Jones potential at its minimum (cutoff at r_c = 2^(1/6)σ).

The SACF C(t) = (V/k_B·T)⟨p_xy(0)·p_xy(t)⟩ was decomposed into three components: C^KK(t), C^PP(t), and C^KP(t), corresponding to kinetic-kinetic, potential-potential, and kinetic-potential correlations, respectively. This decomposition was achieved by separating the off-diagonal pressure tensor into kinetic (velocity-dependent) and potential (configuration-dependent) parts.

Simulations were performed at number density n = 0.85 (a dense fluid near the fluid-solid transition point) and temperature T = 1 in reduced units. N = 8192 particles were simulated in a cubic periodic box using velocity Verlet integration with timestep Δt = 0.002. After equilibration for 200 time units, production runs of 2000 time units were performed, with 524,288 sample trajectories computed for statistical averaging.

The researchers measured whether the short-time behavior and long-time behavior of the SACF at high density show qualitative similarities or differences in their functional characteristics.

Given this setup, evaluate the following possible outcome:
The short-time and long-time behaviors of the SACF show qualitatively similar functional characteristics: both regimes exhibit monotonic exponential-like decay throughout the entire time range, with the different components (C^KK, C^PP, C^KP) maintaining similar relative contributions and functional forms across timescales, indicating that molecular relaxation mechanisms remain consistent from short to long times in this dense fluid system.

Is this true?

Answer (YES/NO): NO